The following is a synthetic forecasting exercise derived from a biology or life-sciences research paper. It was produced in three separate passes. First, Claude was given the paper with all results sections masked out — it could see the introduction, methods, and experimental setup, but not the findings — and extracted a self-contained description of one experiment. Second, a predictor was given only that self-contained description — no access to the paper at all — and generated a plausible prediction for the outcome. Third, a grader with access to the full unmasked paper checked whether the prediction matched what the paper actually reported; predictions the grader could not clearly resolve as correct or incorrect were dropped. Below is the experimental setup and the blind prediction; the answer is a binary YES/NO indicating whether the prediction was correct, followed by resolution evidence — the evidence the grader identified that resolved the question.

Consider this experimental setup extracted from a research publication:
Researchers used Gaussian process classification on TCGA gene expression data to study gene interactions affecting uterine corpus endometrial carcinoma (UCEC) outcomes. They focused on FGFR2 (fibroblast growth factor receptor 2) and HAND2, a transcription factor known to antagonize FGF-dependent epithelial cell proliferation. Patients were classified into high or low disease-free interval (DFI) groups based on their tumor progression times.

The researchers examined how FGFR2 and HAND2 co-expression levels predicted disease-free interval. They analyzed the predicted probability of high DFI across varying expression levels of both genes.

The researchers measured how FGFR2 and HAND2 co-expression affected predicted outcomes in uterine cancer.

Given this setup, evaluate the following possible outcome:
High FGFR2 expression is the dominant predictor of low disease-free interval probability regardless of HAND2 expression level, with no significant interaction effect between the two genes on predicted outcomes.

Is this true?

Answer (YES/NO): NO